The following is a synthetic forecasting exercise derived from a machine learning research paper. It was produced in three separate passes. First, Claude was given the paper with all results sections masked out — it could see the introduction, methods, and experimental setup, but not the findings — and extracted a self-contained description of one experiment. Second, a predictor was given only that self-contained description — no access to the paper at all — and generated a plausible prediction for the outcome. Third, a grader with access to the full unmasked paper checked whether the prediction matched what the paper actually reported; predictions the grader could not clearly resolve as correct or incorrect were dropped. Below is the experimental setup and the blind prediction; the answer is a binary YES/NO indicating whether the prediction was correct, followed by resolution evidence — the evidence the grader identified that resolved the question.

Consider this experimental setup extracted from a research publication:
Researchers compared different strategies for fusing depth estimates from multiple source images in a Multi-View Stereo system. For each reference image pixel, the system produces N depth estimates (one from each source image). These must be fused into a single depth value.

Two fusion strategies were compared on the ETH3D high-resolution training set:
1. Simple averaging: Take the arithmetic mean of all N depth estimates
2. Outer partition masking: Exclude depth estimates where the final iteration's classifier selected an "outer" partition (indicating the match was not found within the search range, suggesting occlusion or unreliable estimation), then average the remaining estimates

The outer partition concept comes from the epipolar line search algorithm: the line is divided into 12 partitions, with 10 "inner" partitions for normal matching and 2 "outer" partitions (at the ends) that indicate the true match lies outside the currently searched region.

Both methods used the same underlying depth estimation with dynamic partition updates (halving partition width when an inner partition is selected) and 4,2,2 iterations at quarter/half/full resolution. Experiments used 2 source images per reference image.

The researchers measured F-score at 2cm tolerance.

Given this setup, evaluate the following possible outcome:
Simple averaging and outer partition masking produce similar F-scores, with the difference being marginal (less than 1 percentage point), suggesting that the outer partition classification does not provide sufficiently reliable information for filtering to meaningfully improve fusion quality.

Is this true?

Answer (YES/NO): NO